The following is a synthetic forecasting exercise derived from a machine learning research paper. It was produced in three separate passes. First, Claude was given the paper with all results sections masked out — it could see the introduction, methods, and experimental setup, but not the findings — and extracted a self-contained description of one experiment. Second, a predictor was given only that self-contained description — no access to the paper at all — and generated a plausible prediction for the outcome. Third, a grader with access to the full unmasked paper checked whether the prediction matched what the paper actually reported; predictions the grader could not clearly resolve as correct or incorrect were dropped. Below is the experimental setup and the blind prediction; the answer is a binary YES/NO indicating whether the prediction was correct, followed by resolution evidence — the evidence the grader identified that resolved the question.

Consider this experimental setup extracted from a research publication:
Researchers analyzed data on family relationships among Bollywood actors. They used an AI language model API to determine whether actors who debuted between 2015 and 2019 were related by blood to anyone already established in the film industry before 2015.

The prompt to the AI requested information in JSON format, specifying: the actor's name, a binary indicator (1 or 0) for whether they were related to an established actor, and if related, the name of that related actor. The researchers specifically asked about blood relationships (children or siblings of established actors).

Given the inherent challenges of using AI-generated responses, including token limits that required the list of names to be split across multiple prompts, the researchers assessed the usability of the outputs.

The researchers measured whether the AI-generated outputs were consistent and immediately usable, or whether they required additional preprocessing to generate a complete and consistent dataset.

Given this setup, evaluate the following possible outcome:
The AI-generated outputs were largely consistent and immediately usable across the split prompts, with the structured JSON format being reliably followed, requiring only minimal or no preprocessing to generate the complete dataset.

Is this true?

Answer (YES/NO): NO